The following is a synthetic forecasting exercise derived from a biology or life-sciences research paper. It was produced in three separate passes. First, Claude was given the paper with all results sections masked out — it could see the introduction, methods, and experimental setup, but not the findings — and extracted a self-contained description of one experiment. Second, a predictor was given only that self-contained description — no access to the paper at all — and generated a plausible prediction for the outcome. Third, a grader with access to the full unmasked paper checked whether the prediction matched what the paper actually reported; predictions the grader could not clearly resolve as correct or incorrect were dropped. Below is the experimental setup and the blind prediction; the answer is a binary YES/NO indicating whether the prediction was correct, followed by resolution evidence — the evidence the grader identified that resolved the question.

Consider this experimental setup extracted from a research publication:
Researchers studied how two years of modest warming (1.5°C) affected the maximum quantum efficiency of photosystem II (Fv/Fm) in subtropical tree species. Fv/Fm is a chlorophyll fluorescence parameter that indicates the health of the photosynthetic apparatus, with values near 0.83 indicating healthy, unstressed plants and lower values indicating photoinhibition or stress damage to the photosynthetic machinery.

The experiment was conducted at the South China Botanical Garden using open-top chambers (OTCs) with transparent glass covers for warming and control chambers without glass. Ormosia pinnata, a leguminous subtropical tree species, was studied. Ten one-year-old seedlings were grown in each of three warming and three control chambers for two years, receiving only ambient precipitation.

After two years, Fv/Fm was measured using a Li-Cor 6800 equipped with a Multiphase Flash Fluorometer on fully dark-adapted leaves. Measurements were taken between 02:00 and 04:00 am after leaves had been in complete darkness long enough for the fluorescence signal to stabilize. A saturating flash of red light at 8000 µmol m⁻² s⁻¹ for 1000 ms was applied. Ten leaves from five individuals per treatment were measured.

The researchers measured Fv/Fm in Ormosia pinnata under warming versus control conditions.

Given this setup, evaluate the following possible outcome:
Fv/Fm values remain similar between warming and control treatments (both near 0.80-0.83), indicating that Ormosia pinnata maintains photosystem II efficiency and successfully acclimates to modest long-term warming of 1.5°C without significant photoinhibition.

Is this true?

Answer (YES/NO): NO